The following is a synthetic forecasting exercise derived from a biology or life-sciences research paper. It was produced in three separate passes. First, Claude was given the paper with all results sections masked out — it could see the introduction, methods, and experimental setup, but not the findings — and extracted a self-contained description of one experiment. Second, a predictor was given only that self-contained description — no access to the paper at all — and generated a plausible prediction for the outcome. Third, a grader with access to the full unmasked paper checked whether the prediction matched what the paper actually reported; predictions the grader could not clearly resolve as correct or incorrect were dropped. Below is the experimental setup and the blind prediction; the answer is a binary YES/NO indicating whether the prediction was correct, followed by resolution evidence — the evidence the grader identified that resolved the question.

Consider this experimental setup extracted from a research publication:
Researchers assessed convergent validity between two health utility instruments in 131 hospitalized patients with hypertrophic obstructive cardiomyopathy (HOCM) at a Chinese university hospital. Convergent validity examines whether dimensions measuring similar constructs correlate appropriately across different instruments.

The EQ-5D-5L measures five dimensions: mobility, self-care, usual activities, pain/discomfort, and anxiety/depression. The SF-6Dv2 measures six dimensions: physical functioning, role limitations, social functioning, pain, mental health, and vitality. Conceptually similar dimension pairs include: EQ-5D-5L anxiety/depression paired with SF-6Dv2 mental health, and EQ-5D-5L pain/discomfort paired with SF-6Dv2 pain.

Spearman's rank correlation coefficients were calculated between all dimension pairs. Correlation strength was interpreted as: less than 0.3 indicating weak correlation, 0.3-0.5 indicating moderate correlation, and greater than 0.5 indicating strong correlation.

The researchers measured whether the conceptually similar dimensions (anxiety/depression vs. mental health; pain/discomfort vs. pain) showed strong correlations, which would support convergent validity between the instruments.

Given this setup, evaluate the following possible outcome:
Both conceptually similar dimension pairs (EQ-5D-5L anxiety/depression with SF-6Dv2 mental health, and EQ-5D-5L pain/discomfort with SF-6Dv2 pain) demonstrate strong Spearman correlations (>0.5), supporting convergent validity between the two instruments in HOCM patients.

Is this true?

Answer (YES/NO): NO